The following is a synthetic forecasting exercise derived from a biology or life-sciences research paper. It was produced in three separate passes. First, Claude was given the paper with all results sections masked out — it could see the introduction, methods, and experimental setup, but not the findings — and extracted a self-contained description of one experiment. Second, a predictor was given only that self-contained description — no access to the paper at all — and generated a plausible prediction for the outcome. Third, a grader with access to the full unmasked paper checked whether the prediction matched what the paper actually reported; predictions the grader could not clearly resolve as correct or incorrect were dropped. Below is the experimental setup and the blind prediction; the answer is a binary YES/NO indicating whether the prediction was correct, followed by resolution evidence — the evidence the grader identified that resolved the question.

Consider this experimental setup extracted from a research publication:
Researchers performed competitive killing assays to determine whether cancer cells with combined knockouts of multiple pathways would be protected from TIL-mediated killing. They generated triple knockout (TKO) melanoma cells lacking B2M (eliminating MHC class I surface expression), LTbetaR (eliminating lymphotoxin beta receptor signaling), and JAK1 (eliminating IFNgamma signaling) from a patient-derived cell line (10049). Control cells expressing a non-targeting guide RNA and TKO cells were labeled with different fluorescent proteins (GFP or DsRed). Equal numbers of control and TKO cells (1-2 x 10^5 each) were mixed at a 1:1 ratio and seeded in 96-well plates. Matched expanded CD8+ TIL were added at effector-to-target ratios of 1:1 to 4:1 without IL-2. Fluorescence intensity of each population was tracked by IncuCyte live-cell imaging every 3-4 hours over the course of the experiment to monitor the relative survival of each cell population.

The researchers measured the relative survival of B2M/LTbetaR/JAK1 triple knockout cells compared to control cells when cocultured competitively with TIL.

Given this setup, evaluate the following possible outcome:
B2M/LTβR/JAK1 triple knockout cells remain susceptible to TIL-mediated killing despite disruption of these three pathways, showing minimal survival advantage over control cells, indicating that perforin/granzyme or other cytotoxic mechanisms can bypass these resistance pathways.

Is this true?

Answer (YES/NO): NO